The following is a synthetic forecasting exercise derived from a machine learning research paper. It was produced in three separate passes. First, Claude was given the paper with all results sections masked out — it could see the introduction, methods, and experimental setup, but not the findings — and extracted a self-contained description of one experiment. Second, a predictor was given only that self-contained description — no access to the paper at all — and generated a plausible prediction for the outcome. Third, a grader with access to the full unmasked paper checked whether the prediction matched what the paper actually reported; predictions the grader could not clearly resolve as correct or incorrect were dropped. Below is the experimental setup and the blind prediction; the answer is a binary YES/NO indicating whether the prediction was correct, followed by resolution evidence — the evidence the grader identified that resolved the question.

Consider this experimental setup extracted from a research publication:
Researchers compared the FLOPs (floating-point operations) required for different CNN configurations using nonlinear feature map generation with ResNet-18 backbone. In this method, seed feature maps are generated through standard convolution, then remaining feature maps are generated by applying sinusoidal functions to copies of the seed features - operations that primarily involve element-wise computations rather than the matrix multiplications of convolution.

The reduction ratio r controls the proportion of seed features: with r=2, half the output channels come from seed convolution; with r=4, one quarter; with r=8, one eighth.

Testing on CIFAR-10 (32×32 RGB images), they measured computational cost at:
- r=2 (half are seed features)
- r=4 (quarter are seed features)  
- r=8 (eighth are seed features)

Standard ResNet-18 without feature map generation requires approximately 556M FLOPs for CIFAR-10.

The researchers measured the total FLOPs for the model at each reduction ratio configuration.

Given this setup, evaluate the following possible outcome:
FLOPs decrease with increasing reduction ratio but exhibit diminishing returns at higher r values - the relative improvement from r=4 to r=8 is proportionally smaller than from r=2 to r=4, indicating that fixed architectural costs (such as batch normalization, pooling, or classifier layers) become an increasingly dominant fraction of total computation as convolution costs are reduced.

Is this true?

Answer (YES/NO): NO